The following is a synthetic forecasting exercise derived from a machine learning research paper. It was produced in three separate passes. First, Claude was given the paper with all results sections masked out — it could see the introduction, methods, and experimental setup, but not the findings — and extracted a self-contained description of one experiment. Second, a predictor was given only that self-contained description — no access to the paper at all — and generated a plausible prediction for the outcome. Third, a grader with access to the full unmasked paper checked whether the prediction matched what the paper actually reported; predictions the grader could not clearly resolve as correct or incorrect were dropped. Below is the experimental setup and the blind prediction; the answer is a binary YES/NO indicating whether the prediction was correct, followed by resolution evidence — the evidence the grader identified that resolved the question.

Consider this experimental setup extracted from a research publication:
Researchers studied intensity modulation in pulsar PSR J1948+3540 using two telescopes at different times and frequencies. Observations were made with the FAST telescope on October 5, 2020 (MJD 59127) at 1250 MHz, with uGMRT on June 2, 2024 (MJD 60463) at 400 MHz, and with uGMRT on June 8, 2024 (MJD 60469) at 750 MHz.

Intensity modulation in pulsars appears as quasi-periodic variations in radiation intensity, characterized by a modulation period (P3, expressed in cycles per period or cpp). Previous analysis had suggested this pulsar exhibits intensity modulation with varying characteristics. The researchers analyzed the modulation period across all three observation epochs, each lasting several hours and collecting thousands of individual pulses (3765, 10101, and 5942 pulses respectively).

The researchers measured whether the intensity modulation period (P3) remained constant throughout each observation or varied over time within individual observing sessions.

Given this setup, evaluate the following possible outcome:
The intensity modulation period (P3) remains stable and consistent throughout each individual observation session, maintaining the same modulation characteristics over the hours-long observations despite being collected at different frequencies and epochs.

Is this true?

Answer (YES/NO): NO